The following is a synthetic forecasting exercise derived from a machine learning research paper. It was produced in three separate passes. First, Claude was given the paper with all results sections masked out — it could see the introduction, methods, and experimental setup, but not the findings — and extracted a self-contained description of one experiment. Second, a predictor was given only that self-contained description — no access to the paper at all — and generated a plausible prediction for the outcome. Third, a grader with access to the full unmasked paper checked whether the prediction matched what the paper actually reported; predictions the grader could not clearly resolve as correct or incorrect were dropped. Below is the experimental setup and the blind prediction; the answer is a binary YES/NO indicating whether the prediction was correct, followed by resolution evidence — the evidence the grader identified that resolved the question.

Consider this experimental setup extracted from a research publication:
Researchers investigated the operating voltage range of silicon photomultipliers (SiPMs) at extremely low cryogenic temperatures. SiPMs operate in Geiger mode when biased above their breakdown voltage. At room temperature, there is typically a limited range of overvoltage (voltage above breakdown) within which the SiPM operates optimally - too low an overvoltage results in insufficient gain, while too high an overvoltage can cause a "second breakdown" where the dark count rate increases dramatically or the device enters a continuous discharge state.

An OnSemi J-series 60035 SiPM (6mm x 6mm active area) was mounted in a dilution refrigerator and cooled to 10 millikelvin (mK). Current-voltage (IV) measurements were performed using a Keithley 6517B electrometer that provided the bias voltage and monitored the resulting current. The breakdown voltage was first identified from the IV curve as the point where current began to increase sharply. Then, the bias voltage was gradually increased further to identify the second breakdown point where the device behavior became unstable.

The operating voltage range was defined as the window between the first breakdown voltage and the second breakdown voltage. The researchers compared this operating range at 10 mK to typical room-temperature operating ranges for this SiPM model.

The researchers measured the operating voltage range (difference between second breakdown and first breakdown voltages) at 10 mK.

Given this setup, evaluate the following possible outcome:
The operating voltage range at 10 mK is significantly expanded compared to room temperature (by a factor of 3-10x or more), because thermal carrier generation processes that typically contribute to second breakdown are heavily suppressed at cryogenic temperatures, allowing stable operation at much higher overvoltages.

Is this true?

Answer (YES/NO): NO